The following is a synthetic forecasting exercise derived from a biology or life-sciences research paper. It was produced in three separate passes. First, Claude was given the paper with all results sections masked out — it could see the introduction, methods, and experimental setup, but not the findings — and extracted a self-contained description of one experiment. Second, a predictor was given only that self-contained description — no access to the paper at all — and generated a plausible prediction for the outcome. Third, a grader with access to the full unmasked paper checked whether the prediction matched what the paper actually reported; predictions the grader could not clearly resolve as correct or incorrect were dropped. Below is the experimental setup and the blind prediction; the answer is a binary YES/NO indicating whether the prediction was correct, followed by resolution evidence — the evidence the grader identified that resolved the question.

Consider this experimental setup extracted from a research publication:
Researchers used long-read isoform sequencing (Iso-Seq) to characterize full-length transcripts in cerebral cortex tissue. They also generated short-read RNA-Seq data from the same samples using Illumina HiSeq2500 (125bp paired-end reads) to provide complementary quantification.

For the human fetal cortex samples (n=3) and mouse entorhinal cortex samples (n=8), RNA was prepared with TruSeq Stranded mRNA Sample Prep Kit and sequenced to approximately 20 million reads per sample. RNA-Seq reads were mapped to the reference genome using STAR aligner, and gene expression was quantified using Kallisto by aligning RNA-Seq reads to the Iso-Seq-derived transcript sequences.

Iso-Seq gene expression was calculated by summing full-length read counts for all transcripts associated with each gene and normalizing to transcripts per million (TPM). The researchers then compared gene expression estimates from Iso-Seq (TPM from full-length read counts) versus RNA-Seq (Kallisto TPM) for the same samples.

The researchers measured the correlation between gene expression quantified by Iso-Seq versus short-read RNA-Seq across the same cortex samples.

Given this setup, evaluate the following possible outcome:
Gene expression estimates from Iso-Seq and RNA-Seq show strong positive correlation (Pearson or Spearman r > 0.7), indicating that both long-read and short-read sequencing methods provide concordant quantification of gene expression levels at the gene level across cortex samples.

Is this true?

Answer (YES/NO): NO